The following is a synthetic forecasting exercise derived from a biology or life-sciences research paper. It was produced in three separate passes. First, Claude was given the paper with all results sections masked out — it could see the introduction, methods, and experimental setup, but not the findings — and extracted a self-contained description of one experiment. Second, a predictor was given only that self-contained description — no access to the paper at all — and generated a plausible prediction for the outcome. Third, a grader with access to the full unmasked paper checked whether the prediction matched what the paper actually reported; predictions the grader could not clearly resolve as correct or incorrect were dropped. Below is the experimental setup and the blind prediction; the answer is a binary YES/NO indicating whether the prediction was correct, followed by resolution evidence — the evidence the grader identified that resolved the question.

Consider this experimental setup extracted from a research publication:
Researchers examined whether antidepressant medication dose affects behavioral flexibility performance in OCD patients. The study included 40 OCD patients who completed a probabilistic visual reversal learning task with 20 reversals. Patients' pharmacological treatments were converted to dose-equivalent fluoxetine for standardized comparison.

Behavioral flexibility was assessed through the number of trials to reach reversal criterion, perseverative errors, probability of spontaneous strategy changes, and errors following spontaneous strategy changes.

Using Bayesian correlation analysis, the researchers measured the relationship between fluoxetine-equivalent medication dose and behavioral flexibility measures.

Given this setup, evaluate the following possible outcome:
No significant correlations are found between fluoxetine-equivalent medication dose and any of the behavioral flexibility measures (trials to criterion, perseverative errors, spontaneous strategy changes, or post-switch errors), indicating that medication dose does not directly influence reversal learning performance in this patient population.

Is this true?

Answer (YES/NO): YES